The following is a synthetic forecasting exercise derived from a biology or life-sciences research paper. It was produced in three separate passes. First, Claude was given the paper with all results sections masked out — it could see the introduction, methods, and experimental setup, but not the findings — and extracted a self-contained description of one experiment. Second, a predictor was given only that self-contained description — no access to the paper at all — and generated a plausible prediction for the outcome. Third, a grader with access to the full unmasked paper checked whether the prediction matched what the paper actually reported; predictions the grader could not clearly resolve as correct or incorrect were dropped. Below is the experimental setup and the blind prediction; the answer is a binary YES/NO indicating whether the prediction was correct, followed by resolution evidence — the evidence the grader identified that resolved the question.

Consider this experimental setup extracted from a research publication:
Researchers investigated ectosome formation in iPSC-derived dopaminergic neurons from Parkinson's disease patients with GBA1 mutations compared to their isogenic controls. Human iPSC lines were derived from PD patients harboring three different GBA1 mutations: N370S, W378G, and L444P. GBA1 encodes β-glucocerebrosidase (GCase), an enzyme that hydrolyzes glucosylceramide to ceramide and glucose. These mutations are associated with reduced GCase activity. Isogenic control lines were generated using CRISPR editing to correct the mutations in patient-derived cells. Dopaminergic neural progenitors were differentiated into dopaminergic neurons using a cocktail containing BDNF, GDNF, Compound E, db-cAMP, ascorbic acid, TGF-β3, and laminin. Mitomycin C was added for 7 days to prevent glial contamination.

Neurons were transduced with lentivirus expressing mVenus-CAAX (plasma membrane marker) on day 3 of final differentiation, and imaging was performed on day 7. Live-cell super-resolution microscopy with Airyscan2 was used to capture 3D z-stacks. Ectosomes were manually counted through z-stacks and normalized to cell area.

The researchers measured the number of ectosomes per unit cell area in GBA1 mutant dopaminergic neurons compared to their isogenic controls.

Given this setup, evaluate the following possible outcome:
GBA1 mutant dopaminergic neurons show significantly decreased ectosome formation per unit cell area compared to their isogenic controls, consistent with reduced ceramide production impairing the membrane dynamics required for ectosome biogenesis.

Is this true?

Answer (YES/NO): NO